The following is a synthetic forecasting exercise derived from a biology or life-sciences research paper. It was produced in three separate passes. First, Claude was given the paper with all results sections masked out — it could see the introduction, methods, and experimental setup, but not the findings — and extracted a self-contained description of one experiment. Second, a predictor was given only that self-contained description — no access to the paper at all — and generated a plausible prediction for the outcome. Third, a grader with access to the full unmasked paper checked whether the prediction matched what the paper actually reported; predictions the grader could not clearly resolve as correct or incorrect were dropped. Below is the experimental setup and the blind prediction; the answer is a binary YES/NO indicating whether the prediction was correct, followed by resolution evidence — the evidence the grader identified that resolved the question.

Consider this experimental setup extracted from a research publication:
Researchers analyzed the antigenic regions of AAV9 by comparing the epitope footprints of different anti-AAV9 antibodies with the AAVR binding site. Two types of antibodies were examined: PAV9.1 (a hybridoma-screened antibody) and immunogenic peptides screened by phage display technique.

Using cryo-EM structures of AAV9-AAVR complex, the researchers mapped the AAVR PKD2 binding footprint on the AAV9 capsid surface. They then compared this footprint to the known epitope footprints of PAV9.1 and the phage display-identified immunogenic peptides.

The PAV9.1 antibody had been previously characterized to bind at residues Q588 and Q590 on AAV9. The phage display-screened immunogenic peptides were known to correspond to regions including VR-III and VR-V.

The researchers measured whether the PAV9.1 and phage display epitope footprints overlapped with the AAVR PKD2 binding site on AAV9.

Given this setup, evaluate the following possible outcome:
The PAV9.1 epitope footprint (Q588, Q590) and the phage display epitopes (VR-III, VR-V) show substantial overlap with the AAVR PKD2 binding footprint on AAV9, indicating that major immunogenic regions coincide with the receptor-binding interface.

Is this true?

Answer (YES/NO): NO